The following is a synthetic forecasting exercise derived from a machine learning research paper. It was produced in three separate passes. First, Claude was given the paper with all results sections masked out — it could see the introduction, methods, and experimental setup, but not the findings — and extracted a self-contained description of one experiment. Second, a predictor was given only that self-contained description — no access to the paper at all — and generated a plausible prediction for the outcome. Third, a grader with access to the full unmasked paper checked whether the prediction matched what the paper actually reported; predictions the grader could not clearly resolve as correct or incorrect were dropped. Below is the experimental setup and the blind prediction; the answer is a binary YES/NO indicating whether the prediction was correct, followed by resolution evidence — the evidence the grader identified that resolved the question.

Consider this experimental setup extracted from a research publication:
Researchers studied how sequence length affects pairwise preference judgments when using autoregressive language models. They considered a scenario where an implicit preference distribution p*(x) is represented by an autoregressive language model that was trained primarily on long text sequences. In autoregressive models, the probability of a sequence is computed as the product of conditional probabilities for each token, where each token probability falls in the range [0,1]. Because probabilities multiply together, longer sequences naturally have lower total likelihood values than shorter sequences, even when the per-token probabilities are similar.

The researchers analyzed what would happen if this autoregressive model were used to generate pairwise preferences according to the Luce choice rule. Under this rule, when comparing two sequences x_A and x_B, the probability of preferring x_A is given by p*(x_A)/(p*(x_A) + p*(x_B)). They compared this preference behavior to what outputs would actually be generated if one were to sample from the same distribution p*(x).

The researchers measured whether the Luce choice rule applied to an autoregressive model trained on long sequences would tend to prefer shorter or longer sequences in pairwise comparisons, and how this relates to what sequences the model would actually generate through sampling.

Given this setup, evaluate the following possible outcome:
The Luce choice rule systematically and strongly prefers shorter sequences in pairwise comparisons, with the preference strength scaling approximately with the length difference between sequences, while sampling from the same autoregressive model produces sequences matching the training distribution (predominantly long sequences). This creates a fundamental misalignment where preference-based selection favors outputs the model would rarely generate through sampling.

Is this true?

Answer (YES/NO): YES